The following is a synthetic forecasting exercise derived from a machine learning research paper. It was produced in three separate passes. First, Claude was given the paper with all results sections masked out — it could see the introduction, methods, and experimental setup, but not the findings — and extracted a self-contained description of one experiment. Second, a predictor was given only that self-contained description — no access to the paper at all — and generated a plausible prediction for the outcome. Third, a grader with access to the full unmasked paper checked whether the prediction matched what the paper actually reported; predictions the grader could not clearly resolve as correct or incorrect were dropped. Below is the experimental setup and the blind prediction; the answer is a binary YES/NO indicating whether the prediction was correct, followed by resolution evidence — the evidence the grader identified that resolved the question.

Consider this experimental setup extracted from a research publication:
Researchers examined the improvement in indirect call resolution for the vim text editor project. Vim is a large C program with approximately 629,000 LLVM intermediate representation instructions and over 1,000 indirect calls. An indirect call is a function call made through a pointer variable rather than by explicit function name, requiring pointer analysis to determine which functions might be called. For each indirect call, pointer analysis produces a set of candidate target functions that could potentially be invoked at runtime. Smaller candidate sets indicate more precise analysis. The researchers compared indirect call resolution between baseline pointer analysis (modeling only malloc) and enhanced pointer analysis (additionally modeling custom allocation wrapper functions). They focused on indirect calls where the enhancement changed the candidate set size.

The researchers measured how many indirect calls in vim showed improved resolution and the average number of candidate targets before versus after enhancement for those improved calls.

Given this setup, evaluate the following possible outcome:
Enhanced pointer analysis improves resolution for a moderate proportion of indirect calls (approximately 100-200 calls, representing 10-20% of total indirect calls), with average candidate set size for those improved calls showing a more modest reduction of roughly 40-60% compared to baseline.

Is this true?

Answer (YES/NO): NO